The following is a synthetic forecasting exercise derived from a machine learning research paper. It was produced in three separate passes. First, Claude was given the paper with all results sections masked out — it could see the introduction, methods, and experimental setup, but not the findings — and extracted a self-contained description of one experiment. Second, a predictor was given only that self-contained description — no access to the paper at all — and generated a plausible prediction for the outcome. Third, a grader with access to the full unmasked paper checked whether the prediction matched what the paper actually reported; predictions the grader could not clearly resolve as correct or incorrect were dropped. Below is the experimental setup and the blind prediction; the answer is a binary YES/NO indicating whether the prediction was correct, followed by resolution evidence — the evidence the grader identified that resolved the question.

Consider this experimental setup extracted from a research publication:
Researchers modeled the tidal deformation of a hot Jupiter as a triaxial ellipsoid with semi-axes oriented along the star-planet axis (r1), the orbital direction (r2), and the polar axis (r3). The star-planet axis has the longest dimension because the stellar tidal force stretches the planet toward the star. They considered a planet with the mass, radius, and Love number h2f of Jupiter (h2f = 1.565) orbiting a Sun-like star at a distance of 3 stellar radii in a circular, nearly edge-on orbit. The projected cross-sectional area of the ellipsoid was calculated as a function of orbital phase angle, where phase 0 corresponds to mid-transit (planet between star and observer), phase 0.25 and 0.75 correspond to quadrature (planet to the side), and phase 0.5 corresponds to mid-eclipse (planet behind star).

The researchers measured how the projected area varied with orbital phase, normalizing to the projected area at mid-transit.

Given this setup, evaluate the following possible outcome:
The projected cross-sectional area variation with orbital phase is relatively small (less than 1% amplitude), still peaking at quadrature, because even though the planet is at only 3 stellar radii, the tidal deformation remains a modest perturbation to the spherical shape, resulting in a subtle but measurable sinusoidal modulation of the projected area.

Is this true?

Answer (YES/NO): NO